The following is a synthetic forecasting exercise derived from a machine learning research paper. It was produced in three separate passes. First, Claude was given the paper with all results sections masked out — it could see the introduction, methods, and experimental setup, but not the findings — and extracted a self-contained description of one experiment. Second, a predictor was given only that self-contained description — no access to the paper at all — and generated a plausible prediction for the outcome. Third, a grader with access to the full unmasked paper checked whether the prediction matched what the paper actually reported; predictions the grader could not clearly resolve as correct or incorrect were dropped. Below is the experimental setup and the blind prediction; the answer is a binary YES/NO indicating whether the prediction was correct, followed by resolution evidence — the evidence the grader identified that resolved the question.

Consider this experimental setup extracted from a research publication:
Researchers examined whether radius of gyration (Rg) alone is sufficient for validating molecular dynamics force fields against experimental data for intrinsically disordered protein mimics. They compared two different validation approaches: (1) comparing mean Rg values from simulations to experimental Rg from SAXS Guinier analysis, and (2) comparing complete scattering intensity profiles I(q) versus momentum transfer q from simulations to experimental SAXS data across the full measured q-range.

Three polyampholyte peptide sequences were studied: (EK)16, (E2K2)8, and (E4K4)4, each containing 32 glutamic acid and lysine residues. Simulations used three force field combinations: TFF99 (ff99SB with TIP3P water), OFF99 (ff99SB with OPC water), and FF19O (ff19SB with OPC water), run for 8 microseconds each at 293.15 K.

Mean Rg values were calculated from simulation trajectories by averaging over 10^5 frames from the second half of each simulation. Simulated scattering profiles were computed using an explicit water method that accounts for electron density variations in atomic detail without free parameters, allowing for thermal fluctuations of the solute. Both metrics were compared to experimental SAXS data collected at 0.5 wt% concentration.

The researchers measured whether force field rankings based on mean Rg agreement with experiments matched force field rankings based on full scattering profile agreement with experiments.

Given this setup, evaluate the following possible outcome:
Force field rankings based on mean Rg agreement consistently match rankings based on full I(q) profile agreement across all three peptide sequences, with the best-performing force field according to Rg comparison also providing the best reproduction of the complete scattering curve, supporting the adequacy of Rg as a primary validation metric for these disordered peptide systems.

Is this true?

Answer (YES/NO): NO